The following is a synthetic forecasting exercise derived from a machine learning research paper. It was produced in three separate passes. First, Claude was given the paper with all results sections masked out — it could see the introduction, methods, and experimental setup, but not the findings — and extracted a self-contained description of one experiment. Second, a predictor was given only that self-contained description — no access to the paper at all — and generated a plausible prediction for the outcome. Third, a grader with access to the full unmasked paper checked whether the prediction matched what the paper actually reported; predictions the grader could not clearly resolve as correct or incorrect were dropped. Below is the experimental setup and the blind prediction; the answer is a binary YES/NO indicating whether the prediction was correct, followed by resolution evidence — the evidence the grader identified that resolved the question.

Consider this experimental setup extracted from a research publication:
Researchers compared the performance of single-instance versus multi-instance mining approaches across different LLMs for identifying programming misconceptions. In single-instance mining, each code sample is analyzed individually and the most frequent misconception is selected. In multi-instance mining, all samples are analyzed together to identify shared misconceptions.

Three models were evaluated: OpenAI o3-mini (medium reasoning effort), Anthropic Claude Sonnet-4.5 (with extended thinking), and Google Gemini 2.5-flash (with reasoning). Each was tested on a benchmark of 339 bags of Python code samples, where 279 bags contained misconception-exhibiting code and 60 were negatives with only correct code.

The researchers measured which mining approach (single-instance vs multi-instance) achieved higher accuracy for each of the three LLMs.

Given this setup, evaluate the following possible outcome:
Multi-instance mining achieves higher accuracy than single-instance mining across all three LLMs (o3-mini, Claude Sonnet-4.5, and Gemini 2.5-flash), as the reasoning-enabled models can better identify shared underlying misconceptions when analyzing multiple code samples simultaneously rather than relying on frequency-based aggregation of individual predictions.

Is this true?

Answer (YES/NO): NO